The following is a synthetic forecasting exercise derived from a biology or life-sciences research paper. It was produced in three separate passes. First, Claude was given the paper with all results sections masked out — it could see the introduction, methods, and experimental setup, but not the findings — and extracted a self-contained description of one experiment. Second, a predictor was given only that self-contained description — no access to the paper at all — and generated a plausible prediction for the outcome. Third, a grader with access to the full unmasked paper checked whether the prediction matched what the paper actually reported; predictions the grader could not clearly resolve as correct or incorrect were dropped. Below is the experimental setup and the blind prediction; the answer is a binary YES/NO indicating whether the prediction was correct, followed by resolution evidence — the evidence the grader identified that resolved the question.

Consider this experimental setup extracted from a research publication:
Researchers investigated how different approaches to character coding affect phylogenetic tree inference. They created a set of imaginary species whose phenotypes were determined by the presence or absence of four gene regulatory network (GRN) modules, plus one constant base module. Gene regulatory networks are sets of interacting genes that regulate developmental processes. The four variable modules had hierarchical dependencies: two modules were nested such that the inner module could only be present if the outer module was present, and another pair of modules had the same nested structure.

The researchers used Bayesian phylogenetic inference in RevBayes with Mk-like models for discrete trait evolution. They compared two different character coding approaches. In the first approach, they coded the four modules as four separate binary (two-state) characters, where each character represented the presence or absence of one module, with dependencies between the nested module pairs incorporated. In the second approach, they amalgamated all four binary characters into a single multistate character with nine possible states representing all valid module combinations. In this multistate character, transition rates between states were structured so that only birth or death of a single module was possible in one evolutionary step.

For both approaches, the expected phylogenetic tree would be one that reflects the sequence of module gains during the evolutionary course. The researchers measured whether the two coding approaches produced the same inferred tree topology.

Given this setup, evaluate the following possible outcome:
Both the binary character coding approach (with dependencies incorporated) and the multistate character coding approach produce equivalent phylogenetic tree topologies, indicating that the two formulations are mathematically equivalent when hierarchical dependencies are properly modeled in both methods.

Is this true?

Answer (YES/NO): YES